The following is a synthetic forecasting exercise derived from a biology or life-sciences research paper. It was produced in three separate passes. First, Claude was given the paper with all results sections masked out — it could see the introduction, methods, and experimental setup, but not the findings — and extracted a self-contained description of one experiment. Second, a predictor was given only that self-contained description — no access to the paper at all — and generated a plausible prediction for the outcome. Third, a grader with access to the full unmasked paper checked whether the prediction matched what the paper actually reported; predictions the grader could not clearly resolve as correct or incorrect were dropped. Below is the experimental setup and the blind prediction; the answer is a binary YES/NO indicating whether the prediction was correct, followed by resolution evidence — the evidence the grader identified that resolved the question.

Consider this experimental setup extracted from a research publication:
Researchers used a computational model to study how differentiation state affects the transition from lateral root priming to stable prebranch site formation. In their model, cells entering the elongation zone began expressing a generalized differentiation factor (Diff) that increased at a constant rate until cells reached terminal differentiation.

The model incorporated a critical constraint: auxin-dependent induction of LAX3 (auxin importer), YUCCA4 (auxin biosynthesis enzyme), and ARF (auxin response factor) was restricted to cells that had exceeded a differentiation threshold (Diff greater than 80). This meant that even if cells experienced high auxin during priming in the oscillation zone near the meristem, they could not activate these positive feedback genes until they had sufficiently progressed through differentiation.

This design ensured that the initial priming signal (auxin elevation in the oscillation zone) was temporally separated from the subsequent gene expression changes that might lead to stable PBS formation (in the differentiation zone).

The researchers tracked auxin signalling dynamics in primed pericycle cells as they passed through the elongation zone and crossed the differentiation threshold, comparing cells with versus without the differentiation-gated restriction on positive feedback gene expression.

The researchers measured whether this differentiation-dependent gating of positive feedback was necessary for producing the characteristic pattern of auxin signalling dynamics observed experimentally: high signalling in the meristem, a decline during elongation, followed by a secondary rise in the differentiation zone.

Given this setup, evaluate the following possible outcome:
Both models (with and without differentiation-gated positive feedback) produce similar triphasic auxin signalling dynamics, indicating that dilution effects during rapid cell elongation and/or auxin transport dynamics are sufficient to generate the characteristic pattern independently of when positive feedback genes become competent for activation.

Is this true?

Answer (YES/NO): NO